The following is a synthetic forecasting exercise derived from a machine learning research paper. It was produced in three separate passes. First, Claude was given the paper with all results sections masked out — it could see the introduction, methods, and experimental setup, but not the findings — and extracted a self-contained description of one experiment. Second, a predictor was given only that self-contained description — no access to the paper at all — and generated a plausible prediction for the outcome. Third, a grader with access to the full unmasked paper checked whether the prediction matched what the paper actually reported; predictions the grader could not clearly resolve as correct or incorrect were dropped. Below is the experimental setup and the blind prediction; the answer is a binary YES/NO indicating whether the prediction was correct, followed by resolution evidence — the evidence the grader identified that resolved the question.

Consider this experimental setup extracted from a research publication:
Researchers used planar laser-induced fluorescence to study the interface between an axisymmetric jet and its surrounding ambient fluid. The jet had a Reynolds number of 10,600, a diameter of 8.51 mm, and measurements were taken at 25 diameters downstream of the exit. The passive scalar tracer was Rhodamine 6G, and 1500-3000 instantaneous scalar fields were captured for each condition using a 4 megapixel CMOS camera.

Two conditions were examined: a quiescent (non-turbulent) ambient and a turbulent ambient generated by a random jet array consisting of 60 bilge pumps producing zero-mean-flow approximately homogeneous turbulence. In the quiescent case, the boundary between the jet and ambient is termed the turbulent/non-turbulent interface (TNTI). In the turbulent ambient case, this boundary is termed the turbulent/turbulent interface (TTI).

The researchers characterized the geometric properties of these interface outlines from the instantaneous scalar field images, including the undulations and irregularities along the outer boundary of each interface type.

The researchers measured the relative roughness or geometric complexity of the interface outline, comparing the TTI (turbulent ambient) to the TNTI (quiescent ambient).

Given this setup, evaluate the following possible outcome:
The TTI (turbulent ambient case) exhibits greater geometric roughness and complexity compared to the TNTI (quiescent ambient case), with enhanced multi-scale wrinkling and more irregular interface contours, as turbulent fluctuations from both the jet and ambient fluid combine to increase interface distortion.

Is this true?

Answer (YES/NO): YES